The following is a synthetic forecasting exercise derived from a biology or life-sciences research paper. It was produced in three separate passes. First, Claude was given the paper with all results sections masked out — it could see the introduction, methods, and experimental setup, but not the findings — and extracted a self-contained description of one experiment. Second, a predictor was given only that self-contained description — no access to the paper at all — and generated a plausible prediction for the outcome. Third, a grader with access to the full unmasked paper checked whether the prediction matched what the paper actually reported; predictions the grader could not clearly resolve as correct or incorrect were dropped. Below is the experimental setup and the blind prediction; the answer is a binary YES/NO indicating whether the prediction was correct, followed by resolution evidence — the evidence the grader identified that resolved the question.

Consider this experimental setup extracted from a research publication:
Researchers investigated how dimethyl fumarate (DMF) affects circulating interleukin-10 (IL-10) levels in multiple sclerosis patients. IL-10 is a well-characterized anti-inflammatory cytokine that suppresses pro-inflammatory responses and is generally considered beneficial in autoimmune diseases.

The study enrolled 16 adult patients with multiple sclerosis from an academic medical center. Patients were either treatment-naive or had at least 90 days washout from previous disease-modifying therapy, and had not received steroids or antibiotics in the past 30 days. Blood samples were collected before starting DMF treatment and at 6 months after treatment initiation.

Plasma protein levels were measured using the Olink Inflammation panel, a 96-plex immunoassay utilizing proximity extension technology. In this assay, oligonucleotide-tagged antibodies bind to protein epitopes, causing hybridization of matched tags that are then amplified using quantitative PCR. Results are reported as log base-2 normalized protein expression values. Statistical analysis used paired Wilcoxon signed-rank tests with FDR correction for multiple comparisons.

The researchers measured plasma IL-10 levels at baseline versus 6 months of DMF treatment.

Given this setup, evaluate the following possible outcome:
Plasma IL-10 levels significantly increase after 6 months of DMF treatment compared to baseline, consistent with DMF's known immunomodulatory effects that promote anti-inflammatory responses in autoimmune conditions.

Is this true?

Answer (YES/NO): NO